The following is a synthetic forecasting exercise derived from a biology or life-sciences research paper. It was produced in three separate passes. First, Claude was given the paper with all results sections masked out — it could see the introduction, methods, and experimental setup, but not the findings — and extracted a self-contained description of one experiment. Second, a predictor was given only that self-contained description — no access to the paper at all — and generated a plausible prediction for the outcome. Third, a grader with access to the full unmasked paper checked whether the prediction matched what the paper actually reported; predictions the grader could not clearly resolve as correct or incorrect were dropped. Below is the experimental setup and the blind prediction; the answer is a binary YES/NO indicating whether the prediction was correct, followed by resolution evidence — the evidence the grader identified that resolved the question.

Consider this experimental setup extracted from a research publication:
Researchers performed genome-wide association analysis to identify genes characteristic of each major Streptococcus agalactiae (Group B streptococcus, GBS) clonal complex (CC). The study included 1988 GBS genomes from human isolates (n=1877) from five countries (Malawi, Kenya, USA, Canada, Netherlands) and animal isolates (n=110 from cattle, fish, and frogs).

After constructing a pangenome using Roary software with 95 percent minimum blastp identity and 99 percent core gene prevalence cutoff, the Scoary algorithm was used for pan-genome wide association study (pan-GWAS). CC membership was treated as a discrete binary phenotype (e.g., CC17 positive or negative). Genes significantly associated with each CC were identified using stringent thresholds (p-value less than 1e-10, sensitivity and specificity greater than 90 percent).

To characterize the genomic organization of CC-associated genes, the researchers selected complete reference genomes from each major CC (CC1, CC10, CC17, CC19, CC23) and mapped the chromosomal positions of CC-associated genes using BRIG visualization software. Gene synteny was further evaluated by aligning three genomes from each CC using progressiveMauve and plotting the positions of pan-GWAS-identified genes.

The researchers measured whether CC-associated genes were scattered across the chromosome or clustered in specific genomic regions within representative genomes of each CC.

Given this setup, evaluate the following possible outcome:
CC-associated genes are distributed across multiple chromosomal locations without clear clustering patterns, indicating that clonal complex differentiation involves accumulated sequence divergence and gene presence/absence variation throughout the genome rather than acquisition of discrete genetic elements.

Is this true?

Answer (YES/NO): NO